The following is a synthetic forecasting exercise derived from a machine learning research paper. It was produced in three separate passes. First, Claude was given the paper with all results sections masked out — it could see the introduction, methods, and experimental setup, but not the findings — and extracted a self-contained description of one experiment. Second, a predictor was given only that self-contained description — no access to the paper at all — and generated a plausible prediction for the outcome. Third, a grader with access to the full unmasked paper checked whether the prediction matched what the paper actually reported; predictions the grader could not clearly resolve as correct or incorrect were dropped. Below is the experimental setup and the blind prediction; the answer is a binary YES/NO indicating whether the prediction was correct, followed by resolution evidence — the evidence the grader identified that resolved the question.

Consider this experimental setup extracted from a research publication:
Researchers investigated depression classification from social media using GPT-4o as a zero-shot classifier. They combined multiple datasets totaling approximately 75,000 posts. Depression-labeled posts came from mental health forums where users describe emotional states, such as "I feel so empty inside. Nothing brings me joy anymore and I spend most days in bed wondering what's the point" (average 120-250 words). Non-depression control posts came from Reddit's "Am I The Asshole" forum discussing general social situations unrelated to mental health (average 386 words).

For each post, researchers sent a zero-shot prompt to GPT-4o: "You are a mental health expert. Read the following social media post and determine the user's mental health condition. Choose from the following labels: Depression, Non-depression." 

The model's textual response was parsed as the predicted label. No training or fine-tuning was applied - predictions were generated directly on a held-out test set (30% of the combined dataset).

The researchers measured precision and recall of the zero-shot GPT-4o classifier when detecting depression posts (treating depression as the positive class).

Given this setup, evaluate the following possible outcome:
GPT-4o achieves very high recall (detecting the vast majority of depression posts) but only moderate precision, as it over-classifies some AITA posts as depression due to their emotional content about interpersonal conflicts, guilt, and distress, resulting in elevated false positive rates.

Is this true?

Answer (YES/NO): NO